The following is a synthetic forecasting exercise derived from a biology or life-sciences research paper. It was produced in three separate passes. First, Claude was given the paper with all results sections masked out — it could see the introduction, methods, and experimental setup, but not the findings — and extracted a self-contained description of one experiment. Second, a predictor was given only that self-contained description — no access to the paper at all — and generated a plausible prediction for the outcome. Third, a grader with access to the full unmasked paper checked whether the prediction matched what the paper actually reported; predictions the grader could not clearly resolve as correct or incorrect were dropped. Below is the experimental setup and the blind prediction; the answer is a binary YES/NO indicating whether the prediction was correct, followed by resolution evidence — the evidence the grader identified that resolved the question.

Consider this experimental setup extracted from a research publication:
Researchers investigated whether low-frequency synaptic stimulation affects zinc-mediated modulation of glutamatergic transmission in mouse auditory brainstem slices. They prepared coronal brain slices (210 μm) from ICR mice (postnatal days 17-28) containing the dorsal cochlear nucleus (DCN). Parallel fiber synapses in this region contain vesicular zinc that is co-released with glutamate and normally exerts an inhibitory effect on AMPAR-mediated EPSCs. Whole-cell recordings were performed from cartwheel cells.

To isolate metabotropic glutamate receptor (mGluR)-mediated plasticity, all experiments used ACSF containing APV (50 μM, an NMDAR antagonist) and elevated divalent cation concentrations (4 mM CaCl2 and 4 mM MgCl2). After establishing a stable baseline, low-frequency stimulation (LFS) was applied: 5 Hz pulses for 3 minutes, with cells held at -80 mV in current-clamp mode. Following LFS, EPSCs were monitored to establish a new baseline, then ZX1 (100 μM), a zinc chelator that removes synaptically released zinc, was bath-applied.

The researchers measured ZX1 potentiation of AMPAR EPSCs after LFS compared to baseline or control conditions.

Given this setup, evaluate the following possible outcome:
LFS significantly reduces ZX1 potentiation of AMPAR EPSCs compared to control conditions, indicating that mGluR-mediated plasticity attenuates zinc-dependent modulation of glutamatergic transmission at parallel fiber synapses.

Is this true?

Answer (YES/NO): NO